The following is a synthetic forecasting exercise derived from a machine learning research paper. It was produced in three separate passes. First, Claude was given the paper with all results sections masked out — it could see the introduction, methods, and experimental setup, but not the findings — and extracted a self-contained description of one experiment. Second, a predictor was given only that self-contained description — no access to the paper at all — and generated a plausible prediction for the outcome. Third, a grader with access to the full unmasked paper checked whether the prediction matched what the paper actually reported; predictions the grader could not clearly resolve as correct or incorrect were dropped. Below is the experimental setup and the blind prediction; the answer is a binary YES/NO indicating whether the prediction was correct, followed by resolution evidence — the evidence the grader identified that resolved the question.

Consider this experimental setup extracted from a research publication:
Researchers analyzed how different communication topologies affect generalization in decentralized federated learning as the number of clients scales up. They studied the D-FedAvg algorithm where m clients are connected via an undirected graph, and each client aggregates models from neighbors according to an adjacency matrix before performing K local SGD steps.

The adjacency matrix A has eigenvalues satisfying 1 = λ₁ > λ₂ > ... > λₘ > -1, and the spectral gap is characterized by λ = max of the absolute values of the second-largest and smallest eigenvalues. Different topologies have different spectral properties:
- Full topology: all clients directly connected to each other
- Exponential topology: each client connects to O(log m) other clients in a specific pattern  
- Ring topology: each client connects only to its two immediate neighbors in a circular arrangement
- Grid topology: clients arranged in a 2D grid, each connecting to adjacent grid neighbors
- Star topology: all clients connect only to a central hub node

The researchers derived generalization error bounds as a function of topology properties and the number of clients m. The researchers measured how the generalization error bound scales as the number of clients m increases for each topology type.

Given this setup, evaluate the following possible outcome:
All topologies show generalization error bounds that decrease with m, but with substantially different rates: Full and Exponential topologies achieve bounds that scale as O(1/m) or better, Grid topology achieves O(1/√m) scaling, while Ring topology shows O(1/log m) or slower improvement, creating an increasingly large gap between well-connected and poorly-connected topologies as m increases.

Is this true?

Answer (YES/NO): NO